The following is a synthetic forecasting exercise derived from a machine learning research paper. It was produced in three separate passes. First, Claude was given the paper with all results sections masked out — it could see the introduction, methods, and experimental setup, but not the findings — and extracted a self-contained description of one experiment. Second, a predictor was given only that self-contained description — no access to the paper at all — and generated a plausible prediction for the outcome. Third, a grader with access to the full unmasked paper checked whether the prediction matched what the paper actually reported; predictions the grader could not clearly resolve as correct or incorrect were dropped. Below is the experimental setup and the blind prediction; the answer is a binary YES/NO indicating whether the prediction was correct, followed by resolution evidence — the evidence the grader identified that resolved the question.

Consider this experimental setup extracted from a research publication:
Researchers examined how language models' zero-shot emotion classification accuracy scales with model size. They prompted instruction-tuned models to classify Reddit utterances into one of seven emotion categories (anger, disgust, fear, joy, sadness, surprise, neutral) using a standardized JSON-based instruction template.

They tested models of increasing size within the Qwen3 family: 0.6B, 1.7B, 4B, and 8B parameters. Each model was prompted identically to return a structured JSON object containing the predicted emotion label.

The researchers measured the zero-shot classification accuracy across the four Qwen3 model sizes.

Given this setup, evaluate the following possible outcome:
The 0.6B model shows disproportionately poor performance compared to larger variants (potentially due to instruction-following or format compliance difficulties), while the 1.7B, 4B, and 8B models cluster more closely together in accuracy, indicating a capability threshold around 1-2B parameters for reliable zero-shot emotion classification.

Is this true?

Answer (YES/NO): NO